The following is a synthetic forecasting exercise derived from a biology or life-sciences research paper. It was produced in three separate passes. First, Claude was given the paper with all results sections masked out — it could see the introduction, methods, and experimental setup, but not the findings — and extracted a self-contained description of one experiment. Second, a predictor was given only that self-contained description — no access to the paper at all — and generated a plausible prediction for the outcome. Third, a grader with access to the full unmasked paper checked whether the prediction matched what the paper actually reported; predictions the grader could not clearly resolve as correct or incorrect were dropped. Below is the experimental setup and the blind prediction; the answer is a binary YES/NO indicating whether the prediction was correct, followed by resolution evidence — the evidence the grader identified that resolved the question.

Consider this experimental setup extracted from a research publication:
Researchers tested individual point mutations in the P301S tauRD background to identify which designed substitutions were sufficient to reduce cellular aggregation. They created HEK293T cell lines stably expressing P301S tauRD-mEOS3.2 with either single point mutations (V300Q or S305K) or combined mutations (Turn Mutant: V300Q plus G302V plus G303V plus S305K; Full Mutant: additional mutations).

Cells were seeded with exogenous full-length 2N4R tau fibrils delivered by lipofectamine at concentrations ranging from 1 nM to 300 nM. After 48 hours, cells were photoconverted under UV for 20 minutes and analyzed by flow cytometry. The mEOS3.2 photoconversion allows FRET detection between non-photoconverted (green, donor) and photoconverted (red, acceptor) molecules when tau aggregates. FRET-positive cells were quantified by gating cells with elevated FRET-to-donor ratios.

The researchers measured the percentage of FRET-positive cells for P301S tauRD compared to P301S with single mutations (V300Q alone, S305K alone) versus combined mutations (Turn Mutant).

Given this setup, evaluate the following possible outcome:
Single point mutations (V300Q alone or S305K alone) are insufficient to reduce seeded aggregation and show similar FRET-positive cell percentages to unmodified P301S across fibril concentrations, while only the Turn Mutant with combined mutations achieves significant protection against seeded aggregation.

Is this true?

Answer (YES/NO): NO